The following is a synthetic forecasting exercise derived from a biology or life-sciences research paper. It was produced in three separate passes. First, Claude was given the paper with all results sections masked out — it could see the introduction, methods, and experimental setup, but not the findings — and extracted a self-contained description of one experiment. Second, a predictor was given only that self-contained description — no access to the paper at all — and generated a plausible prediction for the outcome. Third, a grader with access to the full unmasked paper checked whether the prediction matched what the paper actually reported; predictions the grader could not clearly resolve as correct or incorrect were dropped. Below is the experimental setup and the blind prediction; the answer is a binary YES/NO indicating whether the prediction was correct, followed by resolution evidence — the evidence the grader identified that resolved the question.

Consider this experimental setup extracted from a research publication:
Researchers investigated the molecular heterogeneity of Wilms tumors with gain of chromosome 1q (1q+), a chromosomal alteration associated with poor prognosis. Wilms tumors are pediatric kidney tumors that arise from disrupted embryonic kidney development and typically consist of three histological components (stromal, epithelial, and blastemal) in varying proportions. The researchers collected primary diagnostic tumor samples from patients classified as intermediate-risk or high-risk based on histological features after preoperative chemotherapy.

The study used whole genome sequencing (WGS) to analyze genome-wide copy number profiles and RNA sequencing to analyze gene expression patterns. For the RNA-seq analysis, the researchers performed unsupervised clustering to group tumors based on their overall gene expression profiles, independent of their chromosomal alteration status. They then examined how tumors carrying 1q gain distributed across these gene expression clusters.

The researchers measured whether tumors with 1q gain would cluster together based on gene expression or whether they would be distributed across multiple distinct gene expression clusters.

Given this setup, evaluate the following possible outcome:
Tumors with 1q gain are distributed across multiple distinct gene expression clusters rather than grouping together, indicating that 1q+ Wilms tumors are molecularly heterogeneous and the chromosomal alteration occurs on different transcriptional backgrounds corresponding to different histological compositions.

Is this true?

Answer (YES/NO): YES